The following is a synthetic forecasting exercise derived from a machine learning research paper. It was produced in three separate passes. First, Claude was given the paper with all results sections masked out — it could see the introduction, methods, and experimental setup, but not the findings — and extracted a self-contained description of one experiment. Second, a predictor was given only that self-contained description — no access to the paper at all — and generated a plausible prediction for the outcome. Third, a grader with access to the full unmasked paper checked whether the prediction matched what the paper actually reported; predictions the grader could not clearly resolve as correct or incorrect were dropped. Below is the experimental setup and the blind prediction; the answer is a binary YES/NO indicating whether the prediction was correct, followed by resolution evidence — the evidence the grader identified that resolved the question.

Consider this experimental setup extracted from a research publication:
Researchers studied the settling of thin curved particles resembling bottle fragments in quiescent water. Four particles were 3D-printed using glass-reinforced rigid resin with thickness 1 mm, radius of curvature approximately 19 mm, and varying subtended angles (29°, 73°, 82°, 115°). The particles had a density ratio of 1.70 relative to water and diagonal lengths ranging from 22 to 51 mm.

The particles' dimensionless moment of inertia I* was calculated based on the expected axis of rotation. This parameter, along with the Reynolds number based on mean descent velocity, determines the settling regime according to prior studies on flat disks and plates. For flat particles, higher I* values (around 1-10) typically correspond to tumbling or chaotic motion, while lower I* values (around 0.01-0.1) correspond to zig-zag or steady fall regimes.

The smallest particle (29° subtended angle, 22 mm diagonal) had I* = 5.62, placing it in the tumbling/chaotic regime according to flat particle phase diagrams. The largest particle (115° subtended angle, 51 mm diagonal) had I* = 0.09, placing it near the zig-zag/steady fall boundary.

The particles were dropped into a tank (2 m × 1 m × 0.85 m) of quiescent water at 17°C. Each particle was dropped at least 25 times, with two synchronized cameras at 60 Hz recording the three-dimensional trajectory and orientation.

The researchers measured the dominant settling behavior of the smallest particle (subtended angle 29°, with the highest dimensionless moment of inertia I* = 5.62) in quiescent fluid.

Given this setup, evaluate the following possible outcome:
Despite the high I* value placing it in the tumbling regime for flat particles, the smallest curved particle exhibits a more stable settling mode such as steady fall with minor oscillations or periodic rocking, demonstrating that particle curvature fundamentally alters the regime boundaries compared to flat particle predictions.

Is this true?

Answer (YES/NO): NO